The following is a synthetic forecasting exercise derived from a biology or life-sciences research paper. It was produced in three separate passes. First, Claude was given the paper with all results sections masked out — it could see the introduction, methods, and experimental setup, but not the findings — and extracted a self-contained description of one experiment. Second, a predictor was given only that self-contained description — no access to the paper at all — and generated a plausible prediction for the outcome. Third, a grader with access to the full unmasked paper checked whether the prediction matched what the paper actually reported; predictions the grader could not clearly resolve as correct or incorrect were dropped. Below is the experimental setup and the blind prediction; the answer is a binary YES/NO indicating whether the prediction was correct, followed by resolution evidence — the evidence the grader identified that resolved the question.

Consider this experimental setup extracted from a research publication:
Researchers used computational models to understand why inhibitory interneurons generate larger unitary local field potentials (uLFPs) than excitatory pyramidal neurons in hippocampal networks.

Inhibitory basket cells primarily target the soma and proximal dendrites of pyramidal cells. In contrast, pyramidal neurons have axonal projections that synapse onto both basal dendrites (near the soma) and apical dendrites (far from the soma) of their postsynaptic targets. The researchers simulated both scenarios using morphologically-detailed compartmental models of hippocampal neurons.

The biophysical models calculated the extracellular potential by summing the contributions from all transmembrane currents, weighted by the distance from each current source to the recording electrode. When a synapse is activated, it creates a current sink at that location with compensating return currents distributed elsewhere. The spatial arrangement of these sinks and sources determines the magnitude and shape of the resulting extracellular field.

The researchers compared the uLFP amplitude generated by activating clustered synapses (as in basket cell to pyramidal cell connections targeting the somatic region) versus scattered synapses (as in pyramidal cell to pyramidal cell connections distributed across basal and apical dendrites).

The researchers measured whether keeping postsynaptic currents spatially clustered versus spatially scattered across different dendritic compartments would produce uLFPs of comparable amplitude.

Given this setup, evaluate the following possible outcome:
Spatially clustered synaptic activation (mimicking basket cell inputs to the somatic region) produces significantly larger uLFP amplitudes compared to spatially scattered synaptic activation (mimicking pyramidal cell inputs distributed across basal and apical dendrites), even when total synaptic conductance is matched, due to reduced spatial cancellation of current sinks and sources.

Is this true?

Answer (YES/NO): YES